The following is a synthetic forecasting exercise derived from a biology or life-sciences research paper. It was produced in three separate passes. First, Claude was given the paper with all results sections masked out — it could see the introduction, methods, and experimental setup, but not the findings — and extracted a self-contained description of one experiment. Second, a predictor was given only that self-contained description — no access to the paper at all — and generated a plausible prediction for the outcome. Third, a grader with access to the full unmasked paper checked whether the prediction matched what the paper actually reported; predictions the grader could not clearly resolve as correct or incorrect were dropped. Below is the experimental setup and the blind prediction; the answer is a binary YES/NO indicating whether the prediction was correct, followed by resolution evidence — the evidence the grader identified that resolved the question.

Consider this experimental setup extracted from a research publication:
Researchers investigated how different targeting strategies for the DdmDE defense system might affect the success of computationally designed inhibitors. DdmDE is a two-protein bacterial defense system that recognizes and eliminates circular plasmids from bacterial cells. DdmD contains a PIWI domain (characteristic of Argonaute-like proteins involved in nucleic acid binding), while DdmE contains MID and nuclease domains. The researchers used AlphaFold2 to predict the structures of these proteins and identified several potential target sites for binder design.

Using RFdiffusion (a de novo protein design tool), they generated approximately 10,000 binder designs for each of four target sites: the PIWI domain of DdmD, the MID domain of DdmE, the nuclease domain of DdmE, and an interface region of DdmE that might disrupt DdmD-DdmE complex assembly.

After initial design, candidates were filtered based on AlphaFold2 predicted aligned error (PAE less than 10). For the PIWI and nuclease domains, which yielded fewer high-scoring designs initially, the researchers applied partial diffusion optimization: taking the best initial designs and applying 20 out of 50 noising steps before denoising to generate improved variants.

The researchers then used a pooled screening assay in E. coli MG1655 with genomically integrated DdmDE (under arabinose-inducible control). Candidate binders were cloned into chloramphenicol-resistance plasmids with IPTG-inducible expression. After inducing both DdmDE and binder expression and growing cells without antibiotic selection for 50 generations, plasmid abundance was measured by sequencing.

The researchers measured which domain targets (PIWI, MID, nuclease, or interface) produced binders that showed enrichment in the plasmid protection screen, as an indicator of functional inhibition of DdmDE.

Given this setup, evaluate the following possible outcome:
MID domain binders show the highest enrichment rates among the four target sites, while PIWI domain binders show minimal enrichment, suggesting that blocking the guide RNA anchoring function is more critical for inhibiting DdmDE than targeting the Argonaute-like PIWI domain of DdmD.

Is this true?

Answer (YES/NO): NO